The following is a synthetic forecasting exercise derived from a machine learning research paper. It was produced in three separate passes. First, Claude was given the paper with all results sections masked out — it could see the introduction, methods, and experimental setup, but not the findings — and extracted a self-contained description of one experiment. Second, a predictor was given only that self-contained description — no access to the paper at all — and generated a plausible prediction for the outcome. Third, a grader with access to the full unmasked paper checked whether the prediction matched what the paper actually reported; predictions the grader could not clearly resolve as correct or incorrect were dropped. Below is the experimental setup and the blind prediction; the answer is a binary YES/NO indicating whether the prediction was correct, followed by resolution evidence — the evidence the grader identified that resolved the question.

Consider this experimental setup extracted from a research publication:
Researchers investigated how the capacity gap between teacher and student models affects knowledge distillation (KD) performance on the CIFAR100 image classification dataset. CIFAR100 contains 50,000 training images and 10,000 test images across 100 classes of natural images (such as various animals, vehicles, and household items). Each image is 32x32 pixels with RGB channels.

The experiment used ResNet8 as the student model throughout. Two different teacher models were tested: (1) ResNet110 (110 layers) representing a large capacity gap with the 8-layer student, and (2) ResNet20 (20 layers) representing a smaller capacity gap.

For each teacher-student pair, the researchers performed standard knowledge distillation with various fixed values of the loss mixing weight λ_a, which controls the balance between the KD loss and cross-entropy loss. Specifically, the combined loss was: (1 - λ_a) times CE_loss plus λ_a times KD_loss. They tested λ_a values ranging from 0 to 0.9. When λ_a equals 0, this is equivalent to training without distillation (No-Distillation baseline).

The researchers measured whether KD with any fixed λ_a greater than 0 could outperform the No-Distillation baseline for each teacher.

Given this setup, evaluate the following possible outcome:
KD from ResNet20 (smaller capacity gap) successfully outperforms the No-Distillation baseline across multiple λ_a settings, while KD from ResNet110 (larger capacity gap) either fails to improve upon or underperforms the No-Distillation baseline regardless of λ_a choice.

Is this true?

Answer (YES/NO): YES